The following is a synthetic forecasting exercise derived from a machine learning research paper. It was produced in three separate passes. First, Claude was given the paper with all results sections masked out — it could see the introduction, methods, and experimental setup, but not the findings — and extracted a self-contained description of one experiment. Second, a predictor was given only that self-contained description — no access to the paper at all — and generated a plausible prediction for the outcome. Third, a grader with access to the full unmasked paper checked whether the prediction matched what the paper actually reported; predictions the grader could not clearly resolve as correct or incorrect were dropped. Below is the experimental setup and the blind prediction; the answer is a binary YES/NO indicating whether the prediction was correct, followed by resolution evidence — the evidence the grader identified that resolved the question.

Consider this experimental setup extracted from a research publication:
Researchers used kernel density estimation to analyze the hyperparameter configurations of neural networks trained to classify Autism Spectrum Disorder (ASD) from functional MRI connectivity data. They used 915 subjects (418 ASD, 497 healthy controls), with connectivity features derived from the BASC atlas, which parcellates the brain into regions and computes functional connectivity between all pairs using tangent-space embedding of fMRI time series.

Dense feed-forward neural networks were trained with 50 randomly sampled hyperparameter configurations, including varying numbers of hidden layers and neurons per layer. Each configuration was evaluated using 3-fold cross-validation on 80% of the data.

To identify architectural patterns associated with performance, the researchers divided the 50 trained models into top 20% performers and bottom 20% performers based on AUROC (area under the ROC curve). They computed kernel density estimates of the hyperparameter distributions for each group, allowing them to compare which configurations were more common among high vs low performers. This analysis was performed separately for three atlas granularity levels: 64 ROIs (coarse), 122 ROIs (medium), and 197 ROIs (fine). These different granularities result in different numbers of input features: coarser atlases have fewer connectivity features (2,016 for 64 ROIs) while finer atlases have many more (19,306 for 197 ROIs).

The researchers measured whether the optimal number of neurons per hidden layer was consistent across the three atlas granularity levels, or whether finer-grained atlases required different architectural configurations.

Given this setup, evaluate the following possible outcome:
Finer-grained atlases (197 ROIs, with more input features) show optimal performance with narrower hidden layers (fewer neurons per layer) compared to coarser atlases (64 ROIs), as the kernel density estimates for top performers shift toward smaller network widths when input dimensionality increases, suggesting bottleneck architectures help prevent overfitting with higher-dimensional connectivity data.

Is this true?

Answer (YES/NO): YES